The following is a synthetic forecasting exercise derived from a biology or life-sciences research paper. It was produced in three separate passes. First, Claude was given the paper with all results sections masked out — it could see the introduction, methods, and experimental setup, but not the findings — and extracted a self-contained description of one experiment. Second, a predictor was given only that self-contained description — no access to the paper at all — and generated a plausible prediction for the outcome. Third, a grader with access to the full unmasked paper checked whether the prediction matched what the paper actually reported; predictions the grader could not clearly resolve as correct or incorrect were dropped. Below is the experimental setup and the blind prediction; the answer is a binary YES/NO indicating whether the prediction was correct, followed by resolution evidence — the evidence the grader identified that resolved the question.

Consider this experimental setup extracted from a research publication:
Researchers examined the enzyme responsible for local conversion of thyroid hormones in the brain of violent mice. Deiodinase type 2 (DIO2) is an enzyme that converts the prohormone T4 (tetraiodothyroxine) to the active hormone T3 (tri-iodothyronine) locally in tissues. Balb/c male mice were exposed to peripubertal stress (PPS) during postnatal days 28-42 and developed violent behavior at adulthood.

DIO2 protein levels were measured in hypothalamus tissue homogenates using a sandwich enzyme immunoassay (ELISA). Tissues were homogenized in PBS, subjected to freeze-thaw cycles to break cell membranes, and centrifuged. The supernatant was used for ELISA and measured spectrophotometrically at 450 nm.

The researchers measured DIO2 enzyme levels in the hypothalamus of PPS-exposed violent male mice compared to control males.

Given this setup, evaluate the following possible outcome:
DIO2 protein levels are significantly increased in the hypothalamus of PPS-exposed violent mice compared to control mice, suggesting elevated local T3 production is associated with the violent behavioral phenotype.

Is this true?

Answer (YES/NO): NO